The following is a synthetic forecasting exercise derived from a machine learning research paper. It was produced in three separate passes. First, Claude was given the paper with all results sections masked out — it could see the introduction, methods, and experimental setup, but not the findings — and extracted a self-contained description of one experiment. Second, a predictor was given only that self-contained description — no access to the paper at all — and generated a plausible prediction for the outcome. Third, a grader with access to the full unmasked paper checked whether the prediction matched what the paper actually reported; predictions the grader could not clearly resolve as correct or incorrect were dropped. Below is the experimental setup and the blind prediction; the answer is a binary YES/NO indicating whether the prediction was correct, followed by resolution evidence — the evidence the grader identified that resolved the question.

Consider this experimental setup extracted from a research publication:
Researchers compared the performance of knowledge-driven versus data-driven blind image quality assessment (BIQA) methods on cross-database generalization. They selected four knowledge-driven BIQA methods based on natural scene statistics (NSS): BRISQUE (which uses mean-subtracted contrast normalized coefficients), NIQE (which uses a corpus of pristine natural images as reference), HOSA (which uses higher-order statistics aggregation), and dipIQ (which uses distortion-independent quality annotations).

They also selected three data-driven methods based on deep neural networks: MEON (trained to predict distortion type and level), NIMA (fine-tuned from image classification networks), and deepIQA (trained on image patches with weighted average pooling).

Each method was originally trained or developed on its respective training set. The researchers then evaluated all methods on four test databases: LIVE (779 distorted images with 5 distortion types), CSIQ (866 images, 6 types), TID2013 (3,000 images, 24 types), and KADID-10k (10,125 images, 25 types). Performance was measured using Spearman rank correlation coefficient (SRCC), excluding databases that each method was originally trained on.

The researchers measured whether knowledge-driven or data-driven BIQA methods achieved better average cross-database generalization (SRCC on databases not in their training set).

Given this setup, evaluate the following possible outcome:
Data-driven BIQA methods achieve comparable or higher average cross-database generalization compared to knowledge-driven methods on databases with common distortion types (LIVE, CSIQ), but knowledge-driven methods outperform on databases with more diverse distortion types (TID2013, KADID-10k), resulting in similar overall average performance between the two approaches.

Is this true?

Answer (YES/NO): NO